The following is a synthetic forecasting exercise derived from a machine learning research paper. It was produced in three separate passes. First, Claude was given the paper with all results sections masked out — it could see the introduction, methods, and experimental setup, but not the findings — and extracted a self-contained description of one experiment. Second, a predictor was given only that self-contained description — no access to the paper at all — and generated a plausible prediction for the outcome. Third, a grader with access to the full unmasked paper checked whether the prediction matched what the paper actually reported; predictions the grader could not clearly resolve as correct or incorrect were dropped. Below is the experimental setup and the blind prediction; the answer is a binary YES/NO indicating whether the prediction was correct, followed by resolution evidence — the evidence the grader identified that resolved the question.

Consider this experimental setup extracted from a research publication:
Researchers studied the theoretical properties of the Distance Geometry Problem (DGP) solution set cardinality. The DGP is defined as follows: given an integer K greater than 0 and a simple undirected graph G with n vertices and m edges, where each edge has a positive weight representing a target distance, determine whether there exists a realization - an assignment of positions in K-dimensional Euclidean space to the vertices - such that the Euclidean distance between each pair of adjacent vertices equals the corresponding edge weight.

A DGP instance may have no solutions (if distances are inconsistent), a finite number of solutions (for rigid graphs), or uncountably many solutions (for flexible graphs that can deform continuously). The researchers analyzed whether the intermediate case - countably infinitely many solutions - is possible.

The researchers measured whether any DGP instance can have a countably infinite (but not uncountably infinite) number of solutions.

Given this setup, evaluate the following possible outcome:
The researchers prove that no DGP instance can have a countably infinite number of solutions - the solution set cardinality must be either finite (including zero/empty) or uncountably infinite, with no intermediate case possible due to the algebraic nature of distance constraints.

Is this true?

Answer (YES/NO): YES